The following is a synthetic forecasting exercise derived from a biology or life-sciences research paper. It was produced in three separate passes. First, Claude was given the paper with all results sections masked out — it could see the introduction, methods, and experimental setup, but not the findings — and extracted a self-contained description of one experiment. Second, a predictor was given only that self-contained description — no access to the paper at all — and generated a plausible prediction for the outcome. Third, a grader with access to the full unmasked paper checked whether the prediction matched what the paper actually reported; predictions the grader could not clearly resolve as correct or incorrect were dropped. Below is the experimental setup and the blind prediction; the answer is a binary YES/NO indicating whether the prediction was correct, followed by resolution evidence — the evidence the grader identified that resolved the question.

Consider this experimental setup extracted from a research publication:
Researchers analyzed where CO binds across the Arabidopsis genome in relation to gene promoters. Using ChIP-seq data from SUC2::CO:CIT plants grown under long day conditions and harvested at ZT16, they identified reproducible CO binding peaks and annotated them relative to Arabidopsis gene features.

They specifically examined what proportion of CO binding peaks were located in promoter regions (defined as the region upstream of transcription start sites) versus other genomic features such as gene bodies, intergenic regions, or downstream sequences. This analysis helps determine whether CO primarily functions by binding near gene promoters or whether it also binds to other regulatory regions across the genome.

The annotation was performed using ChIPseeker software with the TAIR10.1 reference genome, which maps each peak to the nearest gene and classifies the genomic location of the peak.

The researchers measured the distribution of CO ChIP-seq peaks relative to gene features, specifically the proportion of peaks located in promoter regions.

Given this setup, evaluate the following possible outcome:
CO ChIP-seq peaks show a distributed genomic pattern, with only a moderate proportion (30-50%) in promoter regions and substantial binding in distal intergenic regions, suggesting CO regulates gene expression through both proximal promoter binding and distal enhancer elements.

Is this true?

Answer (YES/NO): NO